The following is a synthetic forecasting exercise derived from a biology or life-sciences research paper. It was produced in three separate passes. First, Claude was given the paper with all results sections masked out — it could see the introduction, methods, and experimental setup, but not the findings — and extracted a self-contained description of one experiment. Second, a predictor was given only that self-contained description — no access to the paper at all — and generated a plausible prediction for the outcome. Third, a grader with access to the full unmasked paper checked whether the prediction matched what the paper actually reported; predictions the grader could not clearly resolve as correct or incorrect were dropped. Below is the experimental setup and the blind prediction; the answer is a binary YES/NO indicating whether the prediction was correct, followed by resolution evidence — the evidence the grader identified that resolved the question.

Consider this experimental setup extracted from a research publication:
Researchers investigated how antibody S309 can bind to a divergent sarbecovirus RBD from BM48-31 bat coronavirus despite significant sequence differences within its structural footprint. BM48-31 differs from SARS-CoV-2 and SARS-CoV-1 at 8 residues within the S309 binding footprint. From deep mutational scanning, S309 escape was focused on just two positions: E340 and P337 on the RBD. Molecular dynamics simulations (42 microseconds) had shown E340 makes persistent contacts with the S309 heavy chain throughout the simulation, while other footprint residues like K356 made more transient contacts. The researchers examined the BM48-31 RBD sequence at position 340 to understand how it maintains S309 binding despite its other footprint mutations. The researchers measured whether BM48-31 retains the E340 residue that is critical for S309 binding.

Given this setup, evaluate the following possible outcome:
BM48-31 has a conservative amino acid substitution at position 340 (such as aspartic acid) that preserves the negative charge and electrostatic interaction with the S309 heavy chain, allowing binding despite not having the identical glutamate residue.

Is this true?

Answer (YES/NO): NO